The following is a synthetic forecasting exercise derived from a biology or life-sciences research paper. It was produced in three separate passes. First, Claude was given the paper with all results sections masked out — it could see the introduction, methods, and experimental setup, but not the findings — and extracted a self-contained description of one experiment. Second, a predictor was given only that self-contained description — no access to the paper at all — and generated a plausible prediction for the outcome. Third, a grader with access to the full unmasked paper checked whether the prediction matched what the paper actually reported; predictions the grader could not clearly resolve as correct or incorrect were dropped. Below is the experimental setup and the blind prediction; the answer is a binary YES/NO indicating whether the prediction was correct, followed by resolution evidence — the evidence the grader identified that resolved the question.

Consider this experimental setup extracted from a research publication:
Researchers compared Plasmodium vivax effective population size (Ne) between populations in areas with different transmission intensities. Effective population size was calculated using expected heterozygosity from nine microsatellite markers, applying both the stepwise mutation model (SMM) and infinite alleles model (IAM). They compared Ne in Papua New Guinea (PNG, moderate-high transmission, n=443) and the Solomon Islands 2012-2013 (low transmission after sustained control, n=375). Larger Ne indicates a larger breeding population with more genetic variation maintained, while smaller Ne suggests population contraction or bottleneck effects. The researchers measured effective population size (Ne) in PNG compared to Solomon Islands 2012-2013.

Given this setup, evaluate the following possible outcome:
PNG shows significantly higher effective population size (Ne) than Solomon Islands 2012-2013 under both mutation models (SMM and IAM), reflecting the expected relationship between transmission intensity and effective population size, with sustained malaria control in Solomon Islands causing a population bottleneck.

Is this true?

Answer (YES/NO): NO